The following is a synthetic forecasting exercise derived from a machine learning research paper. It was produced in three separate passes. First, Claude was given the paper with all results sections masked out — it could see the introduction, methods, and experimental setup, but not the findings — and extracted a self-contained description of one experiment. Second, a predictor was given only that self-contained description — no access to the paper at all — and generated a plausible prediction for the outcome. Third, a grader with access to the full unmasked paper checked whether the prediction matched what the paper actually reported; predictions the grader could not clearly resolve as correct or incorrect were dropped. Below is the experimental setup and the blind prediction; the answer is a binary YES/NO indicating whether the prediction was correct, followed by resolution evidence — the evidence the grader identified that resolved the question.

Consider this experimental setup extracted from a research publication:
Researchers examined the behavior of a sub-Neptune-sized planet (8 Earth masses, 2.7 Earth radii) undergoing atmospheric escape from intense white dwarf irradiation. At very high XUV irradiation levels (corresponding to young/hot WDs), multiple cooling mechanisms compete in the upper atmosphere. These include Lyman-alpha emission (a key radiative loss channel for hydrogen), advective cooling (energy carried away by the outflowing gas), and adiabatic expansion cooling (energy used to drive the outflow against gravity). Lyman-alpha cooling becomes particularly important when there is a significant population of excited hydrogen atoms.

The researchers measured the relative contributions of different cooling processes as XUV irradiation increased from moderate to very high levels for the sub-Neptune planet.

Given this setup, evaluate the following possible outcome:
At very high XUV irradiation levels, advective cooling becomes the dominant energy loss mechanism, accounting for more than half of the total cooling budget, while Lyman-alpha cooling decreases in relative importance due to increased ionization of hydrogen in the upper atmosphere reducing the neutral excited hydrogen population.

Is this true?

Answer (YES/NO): NO